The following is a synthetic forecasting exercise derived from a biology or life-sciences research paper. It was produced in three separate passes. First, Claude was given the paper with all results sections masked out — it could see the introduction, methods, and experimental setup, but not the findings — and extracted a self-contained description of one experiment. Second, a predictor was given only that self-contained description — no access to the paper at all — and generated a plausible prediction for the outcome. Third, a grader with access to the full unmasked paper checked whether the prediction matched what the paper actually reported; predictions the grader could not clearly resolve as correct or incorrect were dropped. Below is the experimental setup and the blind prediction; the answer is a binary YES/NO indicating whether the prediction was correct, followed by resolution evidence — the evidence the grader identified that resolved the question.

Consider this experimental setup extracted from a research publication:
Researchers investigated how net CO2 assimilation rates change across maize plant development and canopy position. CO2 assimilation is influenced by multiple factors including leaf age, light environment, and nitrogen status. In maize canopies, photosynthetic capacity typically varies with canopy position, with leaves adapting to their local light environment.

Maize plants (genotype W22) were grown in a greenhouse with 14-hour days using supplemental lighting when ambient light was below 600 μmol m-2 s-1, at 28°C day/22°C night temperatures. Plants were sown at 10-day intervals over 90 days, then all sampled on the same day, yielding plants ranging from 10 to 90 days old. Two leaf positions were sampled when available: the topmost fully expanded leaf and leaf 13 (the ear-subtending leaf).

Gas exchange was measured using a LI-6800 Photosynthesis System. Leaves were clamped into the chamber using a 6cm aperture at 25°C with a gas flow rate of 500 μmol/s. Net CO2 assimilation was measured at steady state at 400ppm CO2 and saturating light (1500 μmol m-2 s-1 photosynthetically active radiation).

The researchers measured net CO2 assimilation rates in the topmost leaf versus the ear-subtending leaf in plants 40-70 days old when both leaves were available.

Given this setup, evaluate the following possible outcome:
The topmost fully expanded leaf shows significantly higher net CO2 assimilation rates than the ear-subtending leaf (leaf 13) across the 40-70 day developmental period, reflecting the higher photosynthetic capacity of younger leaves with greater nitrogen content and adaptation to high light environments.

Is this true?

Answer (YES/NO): NO